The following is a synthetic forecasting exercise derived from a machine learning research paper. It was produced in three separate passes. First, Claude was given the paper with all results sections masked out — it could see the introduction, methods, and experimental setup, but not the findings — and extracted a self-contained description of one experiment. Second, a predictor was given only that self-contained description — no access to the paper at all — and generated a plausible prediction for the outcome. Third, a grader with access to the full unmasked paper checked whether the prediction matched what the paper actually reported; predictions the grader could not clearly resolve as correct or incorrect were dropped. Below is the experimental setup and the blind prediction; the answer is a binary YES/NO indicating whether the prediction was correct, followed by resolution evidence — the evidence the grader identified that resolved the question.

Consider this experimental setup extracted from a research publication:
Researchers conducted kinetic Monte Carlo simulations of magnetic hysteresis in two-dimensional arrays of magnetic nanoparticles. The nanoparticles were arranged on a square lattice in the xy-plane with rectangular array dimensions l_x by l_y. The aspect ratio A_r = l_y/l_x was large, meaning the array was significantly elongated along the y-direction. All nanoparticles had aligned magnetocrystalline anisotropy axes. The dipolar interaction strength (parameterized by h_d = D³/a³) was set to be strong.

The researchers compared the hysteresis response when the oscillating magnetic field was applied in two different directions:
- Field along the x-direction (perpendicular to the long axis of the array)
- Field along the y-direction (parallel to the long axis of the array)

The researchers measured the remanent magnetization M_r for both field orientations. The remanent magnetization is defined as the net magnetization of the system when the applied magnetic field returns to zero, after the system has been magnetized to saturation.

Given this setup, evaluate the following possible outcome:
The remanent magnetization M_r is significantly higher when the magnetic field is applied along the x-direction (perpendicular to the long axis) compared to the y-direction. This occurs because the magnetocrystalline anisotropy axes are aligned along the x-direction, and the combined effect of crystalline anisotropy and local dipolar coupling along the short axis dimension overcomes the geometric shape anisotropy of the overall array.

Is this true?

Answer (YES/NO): NO